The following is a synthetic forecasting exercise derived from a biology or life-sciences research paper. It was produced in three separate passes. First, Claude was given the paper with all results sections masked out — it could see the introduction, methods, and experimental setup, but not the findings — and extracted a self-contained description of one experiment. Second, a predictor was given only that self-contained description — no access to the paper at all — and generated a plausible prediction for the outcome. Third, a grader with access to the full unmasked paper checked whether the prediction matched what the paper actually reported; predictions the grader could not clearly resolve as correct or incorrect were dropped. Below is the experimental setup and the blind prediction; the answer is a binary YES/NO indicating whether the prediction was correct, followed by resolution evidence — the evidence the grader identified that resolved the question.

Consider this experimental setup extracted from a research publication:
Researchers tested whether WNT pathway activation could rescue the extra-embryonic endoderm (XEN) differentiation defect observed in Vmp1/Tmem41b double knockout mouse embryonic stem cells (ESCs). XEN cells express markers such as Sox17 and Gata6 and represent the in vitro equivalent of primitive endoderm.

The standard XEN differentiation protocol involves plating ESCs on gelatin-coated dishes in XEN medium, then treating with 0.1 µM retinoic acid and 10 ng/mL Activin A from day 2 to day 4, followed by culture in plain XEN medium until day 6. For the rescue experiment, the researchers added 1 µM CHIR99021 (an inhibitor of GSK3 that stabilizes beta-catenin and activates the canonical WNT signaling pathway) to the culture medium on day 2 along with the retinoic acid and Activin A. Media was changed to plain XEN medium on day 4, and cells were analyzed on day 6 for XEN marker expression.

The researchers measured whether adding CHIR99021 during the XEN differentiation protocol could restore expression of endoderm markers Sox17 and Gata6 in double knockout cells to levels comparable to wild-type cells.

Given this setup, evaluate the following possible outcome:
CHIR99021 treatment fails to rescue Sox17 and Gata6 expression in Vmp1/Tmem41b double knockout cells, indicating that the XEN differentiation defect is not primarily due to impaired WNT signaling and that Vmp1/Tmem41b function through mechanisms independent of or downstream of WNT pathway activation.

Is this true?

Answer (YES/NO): NO